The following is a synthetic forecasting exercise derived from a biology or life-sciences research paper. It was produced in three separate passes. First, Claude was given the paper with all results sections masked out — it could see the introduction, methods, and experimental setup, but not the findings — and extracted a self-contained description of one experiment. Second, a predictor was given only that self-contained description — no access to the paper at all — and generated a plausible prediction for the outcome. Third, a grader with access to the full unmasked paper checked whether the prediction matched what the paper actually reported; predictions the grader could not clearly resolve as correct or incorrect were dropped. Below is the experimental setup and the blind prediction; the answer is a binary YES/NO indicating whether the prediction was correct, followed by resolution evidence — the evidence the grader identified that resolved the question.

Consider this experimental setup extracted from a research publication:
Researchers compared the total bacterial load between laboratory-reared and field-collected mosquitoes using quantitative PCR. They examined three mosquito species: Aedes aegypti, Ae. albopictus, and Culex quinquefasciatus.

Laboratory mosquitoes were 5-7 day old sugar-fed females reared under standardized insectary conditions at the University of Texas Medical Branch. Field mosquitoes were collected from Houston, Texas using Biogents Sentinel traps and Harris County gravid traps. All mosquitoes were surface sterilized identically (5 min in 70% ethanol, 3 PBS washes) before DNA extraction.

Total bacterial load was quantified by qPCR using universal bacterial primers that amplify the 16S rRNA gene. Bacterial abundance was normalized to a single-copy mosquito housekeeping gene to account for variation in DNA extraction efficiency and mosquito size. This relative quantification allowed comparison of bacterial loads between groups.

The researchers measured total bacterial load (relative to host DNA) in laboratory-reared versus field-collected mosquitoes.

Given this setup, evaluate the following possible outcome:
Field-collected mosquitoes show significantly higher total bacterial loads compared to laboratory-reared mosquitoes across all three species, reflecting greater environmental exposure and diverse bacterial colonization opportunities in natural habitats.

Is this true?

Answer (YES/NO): NO